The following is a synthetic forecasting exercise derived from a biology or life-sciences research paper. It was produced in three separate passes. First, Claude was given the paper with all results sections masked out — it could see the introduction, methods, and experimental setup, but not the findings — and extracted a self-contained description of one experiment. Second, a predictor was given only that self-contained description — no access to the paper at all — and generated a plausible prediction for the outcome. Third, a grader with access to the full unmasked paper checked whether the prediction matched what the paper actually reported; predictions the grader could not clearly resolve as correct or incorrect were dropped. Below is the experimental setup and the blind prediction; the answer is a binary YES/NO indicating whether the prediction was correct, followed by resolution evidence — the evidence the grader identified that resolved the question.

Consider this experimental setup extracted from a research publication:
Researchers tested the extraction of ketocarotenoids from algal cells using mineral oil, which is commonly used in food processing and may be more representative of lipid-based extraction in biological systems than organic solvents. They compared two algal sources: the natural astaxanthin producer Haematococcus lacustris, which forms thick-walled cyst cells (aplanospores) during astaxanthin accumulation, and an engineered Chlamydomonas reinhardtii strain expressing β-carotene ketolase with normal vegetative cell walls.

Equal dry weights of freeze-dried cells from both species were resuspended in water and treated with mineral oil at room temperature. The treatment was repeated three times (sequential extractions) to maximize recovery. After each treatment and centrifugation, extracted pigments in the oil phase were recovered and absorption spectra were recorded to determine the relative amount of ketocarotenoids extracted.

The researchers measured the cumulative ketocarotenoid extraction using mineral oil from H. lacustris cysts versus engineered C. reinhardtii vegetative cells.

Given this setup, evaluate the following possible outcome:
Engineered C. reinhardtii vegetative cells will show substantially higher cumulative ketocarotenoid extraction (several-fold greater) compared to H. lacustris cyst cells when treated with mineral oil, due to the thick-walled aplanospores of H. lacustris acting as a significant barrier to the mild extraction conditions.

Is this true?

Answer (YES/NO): YES